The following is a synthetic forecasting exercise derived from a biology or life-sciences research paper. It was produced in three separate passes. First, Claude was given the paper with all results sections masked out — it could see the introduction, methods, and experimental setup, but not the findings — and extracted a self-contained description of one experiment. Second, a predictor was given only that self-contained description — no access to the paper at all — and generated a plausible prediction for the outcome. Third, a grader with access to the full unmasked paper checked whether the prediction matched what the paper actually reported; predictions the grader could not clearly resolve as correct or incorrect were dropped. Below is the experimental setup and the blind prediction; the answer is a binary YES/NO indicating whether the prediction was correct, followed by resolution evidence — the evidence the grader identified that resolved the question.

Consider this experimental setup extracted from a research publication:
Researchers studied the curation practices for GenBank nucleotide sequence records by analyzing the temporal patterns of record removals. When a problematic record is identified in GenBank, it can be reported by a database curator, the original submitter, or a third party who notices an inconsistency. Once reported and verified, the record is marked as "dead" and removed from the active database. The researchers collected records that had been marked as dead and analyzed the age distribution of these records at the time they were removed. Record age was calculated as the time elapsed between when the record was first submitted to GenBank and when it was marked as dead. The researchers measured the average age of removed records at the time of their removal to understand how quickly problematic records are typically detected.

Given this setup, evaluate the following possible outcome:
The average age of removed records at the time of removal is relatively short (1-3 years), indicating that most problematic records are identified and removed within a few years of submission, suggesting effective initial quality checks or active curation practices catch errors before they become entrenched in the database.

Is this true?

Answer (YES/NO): NO